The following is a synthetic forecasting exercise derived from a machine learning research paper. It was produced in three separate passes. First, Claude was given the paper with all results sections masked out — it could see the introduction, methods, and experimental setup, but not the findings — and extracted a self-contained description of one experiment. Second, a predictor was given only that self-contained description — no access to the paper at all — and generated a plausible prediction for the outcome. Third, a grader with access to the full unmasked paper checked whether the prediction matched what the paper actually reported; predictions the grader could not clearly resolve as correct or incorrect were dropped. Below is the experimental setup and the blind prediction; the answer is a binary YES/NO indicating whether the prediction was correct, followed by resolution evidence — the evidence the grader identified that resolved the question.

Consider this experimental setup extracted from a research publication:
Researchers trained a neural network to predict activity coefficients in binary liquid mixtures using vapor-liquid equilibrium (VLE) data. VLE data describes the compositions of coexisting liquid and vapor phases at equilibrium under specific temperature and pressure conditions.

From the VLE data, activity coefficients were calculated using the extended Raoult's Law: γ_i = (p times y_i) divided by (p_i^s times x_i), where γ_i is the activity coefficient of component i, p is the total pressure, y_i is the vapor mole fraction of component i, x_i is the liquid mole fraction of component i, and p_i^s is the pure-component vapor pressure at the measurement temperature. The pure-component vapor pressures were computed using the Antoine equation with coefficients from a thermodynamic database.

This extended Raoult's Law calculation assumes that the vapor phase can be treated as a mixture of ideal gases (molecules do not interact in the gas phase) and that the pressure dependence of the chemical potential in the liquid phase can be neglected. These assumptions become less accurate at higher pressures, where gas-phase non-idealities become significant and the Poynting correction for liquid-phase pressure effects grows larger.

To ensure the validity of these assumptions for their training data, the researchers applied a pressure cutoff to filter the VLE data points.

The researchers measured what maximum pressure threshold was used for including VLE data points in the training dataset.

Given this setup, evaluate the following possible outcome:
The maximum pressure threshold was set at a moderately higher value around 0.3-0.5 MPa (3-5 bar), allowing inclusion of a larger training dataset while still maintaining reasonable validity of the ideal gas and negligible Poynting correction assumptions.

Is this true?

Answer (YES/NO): NO